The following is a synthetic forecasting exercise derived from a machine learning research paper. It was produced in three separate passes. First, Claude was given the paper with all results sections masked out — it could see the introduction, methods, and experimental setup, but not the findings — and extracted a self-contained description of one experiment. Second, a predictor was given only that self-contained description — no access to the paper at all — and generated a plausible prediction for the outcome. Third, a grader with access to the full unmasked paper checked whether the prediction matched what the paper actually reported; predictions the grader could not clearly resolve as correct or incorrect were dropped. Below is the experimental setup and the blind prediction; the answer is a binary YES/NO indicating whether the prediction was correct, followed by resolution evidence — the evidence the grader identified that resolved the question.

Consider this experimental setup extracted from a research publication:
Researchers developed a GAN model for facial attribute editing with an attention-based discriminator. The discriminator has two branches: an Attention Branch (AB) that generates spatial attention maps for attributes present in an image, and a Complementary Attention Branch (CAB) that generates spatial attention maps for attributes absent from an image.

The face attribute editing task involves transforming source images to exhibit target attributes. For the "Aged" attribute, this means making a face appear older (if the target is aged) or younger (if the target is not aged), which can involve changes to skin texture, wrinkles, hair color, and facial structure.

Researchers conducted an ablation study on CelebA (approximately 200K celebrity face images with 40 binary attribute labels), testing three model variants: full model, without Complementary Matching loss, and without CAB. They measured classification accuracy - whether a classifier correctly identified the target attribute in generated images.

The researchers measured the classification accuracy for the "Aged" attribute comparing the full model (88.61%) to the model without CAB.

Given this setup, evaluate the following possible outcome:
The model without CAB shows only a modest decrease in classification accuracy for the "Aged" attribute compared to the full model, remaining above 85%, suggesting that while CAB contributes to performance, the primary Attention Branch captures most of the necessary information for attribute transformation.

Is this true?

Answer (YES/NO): NO